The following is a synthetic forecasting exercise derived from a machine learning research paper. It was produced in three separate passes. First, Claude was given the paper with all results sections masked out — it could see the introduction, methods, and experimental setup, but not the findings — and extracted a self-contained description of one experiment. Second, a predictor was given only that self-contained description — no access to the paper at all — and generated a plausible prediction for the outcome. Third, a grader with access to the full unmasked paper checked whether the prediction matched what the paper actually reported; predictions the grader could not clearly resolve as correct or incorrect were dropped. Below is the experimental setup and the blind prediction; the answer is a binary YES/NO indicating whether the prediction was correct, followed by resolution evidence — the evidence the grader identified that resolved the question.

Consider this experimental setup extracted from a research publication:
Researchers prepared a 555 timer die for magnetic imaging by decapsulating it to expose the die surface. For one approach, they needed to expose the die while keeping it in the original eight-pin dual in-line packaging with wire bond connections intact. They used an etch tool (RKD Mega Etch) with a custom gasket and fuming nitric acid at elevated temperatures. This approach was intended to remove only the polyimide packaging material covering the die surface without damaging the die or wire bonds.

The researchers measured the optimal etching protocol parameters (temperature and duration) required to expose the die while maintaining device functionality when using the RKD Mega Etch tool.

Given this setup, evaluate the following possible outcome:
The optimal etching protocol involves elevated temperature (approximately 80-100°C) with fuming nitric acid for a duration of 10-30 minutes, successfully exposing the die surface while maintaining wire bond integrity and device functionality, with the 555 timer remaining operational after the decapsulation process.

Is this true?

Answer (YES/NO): NO